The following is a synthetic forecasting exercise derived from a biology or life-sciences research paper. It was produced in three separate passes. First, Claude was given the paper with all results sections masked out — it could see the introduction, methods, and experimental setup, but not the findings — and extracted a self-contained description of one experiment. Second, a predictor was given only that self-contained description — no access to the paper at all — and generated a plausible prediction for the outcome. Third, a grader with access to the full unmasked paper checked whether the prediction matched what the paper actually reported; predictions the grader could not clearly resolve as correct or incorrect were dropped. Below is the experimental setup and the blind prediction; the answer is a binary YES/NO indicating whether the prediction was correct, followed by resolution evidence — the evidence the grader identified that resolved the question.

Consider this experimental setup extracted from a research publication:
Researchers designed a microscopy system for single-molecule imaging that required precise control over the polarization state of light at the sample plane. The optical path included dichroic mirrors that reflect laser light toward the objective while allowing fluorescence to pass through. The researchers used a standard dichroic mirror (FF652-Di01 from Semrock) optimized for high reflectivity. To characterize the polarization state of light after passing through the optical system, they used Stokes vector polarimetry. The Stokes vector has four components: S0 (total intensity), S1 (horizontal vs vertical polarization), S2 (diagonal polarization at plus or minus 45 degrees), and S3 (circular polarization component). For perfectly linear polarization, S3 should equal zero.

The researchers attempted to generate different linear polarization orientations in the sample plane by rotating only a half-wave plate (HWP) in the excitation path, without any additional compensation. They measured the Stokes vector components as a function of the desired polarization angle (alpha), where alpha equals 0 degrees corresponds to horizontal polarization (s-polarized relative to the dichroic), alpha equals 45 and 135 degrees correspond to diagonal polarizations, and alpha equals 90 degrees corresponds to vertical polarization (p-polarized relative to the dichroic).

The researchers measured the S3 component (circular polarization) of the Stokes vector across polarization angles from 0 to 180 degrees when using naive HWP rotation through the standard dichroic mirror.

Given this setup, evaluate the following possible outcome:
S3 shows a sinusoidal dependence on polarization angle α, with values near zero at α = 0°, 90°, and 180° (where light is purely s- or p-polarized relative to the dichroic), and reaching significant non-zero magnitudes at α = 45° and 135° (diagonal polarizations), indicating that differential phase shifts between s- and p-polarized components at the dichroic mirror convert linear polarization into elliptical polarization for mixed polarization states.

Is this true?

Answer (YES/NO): YES